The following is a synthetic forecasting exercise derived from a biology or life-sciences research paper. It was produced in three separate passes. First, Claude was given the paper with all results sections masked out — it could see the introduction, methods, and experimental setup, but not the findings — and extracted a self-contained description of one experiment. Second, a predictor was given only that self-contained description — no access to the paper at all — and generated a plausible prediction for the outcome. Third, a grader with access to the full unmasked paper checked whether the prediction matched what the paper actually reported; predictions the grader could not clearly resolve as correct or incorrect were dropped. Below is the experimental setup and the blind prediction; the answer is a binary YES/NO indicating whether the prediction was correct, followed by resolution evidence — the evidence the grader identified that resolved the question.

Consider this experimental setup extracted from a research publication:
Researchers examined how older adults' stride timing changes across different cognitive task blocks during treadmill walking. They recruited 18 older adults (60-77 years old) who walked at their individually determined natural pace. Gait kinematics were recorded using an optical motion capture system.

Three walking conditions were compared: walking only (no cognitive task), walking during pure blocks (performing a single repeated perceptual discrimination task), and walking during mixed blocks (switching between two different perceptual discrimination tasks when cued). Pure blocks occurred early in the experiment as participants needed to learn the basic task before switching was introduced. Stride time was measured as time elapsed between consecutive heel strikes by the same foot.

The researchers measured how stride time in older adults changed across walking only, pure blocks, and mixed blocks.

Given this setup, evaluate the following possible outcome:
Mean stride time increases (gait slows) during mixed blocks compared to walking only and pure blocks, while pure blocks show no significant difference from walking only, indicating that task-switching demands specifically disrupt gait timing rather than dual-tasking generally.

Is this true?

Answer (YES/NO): NO